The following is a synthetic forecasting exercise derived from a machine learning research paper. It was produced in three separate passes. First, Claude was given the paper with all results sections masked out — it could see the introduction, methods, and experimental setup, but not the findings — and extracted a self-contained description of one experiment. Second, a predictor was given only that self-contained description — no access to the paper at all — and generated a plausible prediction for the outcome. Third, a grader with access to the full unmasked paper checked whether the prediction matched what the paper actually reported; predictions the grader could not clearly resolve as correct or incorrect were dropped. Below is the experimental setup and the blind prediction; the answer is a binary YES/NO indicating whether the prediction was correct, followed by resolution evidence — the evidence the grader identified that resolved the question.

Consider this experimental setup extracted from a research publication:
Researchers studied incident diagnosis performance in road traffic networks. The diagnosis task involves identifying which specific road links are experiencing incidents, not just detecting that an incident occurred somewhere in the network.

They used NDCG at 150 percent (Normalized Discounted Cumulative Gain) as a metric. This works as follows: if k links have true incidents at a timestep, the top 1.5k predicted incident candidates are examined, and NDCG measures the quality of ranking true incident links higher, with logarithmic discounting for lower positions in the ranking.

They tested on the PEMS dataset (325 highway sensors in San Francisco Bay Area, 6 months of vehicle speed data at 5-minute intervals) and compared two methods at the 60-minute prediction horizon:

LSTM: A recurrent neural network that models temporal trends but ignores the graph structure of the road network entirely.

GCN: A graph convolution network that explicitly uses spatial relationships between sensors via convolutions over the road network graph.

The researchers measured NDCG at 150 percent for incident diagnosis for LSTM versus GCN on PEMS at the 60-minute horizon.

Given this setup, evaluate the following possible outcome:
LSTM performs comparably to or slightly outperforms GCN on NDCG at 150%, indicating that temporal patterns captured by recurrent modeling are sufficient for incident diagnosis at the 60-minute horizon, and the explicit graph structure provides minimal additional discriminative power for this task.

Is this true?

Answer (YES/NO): YES